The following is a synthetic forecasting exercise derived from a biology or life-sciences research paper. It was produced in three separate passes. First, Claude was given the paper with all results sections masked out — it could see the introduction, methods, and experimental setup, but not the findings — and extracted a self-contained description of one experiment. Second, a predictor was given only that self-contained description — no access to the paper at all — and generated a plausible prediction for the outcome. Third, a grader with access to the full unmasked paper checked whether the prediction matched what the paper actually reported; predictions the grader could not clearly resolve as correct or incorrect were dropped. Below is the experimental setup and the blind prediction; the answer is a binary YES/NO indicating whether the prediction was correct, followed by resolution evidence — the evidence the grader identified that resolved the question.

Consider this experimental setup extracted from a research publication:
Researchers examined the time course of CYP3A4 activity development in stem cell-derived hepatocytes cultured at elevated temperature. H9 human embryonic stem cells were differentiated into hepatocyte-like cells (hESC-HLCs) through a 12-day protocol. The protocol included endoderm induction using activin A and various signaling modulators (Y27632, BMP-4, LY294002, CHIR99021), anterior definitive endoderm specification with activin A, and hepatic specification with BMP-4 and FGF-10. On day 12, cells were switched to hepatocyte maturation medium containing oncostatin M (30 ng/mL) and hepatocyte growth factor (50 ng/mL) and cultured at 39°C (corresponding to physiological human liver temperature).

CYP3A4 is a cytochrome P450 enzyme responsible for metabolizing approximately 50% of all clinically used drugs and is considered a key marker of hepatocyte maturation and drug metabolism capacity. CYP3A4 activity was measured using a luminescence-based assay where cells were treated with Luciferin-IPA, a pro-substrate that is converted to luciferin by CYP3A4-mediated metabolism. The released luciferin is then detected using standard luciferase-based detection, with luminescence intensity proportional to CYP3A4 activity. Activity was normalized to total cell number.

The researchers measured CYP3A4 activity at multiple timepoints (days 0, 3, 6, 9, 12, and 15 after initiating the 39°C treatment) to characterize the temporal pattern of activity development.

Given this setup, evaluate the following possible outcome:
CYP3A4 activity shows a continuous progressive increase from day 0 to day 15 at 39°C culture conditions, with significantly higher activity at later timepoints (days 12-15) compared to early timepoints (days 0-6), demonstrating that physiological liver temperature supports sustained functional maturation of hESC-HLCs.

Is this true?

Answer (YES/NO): NO